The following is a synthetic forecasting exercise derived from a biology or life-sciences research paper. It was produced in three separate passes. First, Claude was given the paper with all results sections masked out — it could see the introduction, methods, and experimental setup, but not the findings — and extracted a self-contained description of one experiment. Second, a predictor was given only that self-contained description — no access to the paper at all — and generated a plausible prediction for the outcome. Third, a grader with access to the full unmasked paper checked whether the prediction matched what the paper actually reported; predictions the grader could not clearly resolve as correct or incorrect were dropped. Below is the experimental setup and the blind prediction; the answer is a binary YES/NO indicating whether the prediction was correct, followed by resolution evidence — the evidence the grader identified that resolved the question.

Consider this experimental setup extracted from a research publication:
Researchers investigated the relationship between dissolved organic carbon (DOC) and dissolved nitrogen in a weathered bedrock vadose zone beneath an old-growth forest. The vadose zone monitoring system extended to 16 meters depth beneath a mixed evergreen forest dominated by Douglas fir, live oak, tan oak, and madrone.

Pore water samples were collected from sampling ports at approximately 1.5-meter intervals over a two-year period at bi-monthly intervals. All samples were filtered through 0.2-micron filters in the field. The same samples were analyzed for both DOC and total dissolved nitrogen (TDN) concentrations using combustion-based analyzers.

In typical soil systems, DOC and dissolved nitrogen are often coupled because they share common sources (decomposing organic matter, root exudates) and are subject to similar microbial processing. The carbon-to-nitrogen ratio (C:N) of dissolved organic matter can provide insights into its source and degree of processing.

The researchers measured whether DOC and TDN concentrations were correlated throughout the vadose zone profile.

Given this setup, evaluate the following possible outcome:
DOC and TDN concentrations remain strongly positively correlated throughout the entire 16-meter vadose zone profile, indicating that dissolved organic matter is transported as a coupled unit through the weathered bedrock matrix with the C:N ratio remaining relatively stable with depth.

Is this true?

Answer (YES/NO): YES